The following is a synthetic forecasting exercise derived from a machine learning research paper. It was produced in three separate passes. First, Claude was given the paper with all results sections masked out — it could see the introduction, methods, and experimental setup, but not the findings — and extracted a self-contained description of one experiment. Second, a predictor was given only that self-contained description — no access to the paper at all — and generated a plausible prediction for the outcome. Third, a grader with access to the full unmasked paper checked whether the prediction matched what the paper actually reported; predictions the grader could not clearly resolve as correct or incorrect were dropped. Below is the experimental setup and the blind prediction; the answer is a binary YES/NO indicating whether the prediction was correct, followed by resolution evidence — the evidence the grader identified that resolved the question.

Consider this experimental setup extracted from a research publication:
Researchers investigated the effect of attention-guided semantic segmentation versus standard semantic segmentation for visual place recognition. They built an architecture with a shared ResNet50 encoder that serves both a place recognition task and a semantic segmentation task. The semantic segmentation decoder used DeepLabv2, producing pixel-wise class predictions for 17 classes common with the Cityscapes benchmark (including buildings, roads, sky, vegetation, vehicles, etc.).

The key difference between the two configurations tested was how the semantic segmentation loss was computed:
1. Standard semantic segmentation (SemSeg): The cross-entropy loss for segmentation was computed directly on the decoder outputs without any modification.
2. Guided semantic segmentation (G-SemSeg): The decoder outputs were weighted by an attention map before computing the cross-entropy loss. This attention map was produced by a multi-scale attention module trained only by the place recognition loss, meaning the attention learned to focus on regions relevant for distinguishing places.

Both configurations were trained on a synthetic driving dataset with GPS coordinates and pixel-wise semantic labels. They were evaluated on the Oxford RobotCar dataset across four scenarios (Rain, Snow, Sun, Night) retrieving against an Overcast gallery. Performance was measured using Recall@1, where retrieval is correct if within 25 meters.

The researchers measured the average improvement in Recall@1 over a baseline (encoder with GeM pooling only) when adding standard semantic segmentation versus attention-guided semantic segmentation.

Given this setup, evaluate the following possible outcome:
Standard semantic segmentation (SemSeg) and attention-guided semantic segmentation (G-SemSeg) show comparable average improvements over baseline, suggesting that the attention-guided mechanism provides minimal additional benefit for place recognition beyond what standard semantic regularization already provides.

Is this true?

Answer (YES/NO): NO